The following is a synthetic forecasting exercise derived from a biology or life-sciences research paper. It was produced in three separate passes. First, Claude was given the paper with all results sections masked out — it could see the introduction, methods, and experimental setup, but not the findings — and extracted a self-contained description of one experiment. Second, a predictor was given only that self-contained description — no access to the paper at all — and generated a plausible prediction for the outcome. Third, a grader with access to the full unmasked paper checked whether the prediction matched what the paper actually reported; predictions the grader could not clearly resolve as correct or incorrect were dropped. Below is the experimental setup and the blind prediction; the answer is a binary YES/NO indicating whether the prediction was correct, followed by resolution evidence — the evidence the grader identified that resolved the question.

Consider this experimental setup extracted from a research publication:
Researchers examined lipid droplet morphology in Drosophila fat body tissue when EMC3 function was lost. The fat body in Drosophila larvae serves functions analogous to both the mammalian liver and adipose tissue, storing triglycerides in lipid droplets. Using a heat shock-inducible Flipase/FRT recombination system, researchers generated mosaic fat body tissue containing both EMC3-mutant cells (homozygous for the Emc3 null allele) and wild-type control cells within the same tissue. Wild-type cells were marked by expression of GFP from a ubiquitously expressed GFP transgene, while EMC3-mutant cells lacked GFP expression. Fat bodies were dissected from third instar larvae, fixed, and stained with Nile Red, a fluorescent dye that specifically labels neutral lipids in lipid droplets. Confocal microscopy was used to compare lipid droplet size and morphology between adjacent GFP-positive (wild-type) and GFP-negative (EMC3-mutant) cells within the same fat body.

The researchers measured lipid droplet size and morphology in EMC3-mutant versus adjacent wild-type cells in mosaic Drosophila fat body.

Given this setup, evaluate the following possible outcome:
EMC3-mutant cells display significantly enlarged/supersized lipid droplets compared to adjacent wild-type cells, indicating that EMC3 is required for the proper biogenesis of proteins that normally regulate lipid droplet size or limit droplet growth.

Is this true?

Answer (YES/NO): NO